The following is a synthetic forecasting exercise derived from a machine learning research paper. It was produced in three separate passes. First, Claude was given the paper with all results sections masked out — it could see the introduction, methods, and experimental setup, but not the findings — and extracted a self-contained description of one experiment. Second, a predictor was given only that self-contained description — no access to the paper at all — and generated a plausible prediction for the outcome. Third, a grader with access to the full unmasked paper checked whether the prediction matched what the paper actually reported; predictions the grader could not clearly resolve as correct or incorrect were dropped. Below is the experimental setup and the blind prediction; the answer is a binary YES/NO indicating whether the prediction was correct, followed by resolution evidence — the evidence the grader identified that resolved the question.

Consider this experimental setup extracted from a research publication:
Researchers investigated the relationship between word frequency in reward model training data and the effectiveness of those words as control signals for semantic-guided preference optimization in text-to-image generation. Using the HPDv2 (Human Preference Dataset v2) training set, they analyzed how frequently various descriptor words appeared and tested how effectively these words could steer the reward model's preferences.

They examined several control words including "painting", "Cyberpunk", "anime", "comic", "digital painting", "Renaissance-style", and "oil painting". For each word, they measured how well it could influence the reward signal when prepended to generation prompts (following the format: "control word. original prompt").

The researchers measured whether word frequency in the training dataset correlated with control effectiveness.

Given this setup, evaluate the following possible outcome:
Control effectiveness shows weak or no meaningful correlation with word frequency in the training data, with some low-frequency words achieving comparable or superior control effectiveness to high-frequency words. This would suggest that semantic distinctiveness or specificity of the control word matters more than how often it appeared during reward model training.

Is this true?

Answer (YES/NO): NO